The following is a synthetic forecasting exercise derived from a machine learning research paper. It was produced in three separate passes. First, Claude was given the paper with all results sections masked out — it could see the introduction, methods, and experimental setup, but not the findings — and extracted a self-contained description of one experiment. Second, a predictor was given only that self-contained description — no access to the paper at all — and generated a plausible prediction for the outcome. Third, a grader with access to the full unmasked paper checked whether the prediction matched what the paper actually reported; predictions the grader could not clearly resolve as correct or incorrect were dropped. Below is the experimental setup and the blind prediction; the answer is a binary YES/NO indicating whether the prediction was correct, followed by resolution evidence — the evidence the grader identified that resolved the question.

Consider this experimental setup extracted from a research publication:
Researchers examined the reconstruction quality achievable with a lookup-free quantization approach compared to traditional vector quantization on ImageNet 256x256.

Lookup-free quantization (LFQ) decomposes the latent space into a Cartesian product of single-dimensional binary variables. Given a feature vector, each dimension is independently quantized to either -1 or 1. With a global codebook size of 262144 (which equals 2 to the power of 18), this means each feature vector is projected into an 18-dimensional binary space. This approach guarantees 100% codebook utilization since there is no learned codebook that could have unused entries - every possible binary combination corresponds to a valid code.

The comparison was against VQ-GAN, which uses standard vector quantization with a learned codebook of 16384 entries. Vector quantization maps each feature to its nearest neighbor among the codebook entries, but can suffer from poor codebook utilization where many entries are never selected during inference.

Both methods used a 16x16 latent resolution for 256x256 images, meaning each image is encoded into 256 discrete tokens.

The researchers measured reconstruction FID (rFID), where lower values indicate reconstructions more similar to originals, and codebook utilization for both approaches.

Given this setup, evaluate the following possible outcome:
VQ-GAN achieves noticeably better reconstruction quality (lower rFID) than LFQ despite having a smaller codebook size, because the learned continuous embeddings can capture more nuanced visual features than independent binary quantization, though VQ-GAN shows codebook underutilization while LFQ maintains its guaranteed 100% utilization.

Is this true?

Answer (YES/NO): NO